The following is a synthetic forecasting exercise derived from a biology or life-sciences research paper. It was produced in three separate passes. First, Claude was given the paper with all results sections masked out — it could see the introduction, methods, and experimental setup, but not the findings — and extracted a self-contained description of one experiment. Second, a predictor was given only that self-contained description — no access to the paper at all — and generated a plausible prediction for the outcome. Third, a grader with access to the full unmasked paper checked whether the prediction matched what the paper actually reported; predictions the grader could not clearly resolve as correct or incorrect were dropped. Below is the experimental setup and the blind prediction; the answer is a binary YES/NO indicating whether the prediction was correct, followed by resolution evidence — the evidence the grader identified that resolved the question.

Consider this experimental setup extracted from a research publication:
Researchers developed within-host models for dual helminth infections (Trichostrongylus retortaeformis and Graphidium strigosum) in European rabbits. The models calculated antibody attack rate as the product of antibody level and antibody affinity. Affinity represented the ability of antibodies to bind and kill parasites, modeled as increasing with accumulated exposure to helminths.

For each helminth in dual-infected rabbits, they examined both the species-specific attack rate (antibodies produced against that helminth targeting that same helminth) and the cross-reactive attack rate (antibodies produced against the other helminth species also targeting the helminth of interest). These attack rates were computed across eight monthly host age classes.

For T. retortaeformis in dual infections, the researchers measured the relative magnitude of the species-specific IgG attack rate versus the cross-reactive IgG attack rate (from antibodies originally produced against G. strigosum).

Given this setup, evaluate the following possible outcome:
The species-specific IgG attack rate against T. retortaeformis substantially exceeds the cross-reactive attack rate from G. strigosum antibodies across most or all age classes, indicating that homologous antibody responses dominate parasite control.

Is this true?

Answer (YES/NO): YES